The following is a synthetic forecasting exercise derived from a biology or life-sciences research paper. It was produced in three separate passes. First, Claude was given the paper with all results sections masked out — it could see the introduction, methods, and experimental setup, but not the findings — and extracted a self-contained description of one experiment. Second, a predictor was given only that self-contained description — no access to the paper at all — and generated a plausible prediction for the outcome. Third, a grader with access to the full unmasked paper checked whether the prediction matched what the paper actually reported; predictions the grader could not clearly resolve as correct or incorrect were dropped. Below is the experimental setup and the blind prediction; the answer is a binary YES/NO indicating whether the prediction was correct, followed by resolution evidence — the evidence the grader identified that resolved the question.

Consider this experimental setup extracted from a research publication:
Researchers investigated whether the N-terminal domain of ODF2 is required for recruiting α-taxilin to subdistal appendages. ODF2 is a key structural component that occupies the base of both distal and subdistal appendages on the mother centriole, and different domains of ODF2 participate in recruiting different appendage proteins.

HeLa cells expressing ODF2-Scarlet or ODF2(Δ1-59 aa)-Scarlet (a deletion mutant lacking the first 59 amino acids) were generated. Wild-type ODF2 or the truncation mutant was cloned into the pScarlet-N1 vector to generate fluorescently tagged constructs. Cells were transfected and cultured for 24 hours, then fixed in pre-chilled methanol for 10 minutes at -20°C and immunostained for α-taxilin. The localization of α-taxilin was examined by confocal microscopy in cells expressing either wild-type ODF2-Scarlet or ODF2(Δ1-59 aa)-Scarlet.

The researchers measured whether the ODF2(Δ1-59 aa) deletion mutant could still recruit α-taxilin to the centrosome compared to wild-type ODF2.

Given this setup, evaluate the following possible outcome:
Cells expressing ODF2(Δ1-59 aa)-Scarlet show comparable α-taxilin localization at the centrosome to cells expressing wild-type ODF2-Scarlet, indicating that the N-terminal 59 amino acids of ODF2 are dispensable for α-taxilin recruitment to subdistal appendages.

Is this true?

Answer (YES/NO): NO